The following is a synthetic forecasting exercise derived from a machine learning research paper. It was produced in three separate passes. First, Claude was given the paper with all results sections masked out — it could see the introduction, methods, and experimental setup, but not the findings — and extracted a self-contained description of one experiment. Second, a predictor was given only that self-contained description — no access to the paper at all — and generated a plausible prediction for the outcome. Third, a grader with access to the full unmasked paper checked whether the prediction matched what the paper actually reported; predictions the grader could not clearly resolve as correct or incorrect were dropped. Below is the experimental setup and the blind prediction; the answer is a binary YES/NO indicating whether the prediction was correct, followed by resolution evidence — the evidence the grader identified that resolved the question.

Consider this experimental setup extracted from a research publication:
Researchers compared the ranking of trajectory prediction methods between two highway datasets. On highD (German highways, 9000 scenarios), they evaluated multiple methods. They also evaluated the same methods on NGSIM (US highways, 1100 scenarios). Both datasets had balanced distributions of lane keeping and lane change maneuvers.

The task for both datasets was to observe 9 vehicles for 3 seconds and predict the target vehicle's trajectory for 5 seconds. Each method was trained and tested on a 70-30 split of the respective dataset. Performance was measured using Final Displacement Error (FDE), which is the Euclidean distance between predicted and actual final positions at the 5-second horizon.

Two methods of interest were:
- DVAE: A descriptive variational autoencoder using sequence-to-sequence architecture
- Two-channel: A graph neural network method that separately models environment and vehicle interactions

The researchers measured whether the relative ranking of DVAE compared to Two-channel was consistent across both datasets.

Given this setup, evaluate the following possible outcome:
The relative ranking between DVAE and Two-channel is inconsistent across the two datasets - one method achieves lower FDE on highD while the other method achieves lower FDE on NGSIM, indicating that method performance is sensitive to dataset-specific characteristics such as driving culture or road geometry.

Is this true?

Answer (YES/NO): NO